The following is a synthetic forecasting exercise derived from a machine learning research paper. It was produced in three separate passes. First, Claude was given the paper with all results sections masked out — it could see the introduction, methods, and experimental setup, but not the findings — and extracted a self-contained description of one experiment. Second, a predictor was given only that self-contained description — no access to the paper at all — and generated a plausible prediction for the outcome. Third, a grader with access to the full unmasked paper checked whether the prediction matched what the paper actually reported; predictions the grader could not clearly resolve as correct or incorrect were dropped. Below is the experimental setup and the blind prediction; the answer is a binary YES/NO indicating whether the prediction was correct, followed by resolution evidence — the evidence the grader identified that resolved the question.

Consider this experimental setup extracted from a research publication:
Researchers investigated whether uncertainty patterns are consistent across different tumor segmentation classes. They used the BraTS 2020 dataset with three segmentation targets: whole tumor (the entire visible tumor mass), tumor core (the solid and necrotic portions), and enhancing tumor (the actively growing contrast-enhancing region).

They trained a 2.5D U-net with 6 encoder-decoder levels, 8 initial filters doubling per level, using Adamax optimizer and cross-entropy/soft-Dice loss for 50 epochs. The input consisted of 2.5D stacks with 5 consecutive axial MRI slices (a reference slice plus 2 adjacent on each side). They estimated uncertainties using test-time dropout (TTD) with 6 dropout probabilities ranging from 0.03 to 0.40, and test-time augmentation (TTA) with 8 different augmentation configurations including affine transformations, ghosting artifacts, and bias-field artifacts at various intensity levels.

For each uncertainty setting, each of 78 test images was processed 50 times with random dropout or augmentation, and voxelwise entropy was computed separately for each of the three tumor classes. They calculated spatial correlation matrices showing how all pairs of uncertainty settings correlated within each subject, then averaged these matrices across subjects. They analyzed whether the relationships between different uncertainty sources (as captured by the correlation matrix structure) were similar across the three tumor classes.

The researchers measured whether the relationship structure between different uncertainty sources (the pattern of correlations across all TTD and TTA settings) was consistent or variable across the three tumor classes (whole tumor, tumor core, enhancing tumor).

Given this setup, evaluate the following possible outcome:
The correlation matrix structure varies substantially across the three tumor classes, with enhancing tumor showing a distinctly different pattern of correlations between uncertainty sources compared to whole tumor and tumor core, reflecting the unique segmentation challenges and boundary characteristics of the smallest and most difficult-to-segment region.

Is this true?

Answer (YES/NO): NO